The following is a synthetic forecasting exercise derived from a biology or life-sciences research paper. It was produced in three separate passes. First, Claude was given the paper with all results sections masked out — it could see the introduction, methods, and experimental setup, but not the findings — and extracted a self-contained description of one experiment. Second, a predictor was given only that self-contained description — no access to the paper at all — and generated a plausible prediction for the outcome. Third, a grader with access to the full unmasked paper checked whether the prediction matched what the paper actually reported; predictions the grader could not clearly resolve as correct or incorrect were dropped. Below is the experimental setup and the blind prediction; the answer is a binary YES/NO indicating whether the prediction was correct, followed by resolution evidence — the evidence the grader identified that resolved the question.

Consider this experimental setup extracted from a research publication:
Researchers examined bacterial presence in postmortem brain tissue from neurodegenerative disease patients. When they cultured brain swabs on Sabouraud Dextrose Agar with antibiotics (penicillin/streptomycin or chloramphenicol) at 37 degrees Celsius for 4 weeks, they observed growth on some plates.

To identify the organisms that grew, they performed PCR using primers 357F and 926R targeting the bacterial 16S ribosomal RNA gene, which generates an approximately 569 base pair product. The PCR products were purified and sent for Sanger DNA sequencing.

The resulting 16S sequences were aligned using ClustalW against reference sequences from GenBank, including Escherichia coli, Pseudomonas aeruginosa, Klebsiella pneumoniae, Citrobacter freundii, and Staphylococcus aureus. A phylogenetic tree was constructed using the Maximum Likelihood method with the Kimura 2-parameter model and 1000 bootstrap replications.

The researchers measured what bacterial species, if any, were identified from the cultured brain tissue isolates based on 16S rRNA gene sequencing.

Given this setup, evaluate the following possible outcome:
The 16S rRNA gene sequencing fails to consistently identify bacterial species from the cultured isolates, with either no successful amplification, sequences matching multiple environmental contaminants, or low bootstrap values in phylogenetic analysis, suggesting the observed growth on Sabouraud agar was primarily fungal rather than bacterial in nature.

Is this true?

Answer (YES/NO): NO